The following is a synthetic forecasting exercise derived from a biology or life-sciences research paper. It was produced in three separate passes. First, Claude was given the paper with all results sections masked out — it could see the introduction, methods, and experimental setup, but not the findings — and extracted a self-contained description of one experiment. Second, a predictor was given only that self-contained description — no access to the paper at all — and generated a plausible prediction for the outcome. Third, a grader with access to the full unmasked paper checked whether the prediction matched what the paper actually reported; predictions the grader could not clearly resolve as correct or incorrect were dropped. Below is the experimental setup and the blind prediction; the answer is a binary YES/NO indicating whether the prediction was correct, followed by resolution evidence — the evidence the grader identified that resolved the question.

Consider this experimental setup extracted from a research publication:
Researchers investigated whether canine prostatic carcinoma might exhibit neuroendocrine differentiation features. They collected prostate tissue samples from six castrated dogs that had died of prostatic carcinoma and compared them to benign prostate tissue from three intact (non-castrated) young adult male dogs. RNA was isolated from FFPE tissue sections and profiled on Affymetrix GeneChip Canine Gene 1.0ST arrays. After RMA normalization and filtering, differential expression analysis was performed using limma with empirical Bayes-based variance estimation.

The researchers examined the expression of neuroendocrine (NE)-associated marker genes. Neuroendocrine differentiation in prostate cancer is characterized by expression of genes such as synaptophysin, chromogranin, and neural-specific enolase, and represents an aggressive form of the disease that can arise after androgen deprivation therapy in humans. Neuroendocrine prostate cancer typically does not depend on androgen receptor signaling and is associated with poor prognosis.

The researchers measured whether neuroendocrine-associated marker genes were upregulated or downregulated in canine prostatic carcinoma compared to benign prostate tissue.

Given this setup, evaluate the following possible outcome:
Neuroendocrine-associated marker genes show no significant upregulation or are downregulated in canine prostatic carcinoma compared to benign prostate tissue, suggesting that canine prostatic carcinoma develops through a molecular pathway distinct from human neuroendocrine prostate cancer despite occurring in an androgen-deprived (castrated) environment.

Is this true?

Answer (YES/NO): YES